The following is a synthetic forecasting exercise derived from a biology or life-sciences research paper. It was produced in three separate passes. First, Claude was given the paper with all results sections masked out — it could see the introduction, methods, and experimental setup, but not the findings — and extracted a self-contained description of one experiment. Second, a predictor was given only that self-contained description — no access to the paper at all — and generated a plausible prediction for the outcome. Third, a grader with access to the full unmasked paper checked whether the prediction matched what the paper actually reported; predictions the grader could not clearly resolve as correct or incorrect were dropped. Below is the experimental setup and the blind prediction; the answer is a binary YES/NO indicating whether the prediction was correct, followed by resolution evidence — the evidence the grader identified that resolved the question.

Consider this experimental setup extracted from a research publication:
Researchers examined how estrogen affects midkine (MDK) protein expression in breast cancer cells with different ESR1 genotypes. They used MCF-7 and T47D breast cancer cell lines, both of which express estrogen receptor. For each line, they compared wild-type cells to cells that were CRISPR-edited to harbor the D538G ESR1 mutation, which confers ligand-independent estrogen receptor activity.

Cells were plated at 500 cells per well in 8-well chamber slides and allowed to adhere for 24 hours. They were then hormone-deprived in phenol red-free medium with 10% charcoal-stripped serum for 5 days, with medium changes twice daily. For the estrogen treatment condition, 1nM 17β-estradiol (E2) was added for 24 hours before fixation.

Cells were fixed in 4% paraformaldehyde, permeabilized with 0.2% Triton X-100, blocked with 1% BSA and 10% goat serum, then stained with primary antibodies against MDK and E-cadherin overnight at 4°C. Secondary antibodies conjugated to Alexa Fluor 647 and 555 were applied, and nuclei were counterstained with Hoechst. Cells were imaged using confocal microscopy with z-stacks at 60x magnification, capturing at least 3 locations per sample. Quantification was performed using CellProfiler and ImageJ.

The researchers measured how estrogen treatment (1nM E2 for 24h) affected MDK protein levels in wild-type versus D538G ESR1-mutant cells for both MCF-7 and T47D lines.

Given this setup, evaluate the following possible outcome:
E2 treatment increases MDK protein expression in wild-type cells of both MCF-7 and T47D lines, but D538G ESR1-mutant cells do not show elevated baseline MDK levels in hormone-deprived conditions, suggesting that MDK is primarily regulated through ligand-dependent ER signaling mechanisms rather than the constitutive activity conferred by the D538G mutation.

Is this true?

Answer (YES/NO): NO